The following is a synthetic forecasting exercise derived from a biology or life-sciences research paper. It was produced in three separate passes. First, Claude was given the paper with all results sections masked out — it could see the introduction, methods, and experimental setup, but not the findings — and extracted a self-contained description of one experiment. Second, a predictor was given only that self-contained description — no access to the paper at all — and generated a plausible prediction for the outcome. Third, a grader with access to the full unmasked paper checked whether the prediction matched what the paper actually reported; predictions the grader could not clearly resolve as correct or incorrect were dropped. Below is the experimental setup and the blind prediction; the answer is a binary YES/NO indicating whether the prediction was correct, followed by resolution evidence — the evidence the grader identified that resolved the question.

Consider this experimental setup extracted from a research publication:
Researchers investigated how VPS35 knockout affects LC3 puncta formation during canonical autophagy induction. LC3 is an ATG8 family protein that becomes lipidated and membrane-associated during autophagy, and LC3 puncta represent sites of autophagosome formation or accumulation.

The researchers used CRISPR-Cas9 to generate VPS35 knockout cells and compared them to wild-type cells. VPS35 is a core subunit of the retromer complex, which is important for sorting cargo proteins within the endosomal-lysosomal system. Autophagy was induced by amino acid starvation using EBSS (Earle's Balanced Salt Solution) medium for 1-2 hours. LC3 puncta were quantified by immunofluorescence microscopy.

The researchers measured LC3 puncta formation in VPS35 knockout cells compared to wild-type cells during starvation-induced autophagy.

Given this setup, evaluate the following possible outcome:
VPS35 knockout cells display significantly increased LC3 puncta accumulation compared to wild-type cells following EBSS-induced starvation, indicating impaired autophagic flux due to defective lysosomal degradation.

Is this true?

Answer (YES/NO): YES